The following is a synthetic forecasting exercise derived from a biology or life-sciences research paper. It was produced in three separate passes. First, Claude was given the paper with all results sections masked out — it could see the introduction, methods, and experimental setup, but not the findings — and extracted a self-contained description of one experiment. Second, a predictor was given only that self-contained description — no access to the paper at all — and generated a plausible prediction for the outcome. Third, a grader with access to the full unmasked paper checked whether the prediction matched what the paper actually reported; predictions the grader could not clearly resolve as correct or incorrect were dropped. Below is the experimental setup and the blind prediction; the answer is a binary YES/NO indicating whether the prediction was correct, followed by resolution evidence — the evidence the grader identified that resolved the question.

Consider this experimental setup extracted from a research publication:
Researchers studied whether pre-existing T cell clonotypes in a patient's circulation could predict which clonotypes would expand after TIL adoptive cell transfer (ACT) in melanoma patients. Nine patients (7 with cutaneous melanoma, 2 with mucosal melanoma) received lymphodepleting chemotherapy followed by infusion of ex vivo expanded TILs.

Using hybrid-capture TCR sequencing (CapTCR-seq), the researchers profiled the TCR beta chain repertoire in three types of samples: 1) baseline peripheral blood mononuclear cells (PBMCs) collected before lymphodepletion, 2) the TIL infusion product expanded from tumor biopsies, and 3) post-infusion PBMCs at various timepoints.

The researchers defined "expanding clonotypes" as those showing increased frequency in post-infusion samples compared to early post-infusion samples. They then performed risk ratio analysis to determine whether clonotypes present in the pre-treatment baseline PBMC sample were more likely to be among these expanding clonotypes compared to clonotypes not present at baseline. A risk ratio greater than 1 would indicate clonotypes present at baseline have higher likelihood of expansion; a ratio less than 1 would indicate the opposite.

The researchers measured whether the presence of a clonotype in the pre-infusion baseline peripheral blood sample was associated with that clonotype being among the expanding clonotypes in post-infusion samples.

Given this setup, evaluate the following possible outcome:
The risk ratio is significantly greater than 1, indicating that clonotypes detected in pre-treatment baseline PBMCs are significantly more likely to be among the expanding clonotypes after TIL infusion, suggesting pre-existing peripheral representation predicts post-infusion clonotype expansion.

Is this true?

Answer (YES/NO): YES